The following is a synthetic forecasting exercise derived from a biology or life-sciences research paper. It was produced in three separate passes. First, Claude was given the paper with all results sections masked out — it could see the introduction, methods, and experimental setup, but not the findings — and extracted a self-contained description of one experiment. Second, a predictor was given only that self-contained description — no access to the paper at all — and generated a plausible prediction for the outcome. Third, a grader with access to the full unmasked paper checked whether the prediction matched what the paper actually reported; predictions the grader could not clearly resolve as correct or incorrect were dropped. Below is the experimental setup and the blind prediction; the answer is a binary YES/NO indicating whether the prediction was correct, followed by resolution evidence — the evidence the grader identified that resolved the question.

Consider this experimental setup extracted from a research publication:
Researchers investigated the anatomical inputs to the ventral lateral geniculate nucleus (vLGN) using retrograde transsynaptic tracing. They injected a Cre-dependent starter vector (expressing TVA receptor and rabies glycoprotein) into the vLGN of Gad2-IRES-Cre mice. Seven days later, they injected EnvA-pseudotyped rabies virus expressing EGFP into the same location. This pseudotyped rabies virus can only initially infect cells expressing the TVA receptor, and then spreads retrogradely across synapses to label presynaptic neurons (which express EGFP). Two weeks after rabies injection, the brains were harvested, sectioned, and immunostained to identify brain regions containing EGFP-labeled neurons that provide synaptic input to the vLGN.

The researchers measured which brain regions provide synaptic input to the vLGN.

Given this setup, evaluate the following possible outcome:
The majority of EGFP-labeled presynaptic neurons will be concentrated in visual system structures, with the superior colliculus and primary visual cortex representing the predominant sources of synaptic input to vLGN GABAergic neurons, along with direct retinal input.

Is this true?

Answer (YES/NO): NO